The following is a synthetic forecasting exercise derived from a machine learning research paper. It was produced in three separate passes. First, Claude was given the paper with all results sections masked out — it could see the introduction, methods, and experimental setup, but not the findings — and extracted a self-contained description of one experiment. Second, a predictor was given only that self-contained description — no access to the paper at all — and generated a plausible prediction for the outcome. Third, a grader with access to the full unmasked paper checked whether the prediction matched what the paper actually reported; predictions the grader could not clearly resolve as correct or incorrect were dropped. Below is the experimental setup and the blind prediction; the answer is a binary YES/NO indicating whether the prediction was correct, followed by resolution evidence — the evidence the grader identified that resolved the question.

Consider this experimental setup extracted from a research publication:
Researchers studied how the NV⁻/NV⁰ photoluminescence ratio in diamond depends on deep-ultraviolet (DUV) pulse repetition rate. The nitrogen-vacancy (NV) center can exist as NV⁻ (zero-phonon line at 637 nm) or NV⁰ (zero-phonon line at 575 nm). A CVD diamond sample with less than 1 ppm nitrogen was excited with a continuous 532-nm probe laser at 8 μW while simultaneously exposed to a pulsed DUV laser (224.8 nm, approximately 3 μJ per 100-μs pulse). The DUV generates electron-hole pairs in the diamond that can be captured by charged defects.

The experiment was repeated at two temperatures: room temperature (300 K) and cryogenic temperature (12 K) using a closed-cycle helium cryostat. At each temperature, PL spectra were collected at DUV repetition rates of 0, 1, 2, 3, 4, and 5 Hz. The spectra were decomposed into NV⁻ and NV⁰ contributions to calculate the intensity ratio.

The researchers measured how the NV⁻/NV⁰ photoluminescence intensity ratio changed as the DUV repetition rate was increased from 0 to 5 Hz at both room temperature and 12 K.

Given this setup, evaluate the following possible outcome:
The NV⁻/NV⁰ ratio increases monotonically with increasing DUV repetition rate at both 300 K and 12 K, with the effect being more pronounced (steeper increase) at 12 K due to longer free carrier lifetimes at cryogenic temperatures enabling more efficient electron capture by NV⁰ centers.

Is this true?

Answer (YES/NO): NO